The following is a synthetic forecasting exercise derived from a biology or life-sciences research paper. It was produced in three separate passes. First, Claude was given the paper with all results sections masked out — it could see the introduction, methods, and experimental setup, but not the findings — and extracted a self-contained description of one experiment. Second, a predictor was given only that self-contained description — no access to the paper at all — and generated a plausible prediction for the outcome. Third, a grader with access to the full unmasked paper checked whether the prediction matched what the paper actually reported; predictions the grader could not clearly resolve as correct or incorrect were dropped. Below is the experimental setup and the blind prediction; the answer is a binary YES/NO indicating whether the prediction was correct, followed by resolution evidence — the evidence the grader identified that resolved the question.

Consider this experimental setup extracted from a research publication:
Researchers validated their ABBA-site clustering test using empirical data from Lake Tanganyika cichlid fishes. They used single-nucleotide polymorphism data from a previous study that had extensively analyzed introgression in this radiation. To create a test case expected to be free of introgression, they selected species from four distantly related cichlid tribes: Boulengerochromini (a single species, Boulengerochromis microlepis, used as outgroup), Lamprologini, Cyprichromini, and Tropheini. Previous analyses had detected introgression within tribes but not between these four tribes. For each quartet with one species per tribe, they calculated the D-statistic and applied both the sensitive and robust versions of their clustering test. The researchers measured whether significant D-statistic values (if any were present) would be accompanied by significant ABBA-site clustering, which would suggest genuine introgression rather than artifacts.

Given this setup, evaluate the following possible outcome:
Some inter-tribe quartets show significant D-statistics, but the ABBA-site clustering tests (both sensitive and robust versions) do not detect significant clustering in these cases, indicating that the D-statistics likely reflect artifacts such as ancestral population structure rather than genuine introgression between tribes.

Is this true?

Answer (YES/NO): NO